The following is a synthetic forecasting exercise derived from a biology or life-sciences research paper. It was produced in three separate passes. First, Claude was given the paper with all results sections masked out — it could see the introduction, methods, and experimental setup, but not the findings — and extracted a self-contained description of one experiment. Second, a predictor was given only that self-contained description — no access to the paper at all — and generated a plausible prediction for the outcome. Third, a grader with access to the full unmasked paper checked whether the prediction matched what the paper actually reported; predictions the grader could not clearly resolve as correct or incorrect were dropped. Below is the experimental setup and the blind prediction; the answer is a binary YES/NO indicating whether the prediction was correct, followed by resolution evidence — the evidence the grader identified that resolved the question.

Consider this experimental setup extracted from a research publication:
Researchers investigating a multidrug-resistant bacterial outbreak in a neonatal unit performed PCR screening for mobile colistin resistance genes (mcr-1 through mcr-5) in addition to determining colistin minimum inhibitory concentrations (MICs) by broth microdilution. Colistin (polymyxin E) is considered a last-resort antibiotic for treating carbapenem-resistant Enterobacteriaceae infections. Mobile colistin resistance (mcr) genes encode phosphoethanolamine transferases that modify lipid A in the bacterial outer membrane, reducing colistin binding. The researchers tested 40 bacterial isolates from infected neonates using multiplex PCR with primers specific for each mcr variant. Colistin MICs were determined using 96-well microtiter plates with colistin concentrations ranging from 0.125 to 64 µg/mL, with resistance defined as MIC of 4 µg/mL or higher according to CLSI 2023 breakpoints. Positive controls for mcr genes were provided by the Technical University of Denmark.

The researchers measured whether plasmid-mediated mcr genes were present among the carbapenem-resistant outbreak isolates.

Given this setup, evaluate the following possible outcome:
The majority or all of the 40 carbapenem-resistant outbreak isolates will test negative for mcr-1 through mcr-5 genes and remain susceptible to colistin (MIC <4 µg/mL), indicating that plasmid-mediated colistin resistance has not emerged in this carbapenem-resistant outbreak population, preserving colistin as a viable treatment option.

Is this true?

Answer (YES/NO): NO